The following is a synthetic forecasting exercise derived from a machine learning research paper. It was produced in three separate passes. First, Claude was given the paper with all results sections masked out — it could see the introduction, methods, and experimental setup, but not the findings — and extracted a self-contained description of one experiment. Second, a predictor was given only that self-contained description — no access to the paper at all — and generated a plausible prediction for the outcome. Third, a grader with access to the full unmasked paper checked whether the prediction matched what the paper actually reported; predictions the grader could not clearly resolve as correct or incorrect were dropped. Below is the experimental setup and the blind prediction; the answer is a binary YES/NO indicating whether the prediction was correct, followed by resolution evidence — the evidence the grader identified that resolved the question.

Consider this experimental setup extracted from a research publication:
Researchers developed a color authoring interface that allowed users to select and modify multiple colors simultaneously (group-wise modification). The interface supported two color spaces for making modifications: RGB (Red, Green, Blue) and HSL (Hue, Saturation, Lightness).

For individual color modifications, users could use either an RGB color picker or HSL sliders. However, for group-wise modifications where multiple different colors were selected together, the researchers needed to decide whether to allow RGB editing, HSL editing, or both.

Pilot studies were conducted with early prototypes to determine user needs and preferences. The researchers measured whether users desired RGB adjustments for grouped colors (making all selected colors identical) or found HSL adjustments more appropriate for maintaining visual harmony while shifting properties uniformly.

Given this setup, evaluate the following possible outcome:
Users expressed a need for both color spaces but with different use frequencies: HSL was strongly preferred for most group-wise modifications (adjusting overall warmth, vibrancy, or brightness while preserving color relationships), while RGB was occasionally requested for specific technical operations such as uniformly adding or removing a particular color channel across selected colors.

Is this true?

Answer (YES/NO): NO